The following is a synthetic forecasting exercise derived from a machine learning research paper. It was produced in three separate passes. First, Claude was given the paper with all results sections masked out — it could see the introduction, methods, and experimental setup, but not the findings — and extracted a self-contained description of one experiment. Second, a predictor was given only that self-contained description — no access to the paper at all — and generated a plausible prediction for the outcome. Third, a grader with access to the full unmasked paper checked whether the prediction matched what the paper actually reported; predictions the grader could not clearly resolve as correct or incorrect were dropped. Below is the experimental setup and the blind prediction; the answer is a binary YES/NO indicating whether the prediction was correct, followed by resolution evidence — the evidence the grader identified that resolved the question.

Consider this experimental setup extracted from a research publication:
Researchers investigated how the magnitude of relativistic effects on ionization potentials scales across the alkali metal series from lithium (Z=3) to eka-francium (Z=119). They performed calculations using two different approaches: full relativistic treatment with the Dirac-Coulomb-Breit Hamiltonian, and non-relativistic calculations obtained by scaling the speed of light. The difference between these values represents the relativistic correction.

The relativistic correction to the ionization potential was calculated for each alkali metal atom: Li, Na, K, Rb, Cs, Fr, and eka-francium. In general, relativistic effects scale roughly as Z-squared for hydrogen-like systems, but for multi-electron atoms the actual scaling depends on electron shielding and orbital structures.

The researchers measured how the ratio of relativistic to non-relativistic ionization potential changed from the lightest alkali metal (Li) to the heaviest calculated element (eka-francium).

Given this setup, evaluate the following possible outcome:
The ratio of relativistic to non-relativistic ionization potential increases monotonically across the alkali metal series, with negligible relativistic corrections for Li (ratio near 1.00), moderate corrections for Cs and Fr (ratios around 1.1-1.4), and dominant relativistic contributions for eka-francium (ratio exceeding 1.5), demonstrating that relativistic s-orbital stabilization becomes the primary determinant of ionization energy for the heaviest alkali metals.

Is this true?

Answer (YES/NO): NO